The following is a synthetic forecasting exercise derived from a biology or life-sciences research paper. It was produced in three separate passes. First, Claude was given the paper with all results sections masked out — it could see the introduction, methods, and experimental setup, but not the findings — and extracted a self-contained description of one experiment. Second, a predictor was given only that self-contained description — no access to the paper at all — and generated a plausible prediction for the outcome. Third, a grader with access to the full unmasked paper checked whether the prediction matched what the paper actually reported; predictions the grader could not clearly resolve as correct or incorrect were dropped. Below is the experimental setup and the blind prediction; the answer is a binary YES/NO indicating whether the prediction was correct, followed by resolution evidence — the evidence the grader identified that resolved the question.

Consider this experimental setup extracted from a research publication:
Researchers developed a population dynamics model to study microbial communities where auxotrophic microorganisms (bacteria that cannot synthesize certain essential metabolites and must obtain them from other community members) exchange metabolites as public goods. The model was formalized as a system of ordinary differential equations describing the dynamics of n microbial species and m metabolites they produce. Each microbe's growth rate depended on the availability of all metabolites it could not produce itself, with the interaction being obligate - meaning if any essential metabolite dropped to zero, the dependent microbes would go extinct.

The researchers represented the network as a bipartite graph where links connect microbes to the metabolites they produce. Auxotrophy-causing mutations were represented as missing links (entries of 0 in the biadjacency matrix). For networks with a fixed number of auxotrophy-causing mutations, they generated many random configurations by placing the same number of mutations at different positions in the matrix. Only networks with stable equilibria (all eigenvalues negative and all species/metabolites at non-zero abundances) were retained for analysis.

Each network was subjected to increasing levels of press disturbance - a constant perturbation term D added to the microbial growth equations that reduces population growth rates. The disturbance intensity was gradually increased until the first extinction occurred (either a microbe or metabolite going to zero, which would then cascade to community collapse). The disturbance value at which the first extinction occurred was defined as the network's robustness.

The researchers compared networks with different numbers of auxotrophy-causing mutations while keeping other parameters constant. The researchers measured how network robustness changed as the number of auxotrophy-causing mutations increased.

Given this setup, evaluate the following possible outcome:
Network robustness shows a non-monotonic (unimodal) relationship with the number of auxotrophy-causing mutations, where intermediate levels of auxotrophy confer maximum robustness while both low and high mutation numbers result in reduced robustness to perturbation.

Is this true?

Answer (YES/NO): NO